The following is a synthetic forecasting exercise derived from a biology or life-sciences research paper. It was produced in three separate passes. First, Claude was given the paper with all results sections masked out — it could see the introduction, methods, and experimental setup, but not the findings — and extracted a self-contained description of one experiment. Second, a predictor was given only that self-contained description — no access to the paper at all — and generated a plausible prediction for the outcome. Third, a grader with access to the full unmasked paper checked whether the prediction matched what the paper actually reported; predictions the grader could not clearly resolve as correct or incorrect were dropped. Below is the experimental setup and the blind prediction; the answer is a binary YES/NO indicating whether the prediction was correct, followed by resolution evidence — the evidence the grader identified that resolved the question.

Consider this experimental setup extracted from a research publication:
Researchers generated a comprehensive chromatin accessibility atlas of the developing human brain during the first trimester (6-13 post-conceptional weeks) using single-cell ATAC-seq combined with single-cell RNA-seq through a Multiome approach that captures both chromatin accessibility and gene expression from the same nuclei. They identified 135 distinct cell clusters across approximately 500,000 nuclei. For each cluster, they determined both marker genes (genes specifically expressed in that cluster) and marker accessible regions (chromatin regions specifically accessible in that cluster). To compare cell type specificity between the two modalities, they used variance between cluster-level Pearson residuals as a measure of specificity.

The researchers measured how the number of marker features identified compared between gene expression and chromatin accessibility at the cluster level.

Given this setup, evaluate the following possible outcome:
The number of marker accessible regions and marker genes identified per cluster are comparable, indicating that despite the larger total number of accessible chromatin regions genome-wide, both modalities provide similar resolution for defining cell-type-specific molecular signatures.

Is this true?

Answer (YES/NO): NO